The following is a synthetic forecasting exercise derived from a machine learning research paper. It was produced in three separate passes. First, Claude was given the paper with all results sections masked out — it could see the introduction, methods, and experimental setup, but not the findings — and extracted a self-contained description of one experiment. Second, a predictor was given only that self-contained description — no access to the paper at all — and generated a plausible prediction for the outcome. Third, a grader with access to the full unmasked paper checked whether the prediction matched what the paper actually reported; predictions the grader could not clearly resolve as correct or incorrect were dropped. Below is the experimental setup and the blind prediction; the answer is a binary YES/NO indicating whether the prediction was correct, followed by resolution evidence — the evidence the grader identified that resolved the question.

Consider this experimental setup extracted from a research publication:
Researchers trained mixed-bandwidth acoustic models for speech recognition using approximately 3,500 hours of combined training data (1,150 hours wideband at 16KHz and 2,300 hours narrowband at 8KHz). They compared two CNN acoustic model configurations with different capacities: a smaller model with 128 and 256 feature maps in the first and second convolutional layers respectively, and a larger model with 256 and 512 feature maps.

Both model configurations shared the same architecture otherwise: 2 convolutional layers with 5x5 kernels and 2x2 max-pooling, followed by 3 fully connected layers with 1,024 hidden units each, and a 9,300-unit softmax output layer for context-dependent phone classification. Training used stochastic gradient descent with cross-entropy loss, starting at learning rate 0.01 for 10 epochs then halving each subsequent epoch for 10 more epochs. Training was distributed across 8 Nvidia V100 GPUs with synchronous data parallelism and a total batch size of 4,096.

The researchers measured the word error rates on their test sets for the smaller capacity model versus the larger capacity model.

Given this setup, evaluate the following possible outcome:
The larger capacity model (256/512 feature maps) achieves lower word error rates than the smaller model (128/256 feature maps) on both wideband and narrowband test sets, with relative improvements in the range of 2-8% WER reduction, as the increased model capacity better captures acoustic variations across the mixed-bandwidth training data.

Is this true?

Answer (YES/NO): NO